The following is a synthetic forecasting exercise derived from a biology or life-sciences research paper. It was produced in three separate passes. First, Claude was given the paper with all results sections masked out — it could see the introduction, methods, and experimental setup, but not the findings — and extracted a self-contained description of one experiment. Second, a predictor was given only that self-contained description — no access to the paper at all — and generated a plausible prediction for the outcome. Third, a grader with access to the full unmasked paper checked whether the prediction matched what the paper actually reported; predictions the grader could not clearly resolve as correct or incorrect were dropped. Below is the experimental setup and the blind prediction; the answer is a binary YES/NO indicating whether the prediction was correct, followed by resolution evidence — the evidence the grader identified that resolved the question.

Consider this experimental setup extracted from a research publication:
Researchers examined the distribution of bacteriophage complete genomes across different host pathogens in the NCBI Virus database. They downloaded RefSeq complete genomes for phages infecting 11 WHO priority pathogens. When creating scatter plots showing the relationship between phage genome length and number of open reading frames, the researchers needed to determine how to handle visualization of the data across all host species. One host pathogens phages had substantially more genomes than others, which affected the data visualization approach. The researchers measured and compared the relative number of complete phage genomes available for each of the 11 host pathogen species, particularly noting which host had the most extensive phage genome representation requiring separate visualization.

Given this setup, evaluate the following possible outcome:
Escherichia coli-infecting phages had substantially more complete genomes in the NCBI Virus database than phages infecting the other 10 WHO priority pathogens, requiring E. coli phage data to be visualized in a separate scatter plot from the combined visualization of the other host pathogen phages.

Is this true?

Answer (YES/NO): YES